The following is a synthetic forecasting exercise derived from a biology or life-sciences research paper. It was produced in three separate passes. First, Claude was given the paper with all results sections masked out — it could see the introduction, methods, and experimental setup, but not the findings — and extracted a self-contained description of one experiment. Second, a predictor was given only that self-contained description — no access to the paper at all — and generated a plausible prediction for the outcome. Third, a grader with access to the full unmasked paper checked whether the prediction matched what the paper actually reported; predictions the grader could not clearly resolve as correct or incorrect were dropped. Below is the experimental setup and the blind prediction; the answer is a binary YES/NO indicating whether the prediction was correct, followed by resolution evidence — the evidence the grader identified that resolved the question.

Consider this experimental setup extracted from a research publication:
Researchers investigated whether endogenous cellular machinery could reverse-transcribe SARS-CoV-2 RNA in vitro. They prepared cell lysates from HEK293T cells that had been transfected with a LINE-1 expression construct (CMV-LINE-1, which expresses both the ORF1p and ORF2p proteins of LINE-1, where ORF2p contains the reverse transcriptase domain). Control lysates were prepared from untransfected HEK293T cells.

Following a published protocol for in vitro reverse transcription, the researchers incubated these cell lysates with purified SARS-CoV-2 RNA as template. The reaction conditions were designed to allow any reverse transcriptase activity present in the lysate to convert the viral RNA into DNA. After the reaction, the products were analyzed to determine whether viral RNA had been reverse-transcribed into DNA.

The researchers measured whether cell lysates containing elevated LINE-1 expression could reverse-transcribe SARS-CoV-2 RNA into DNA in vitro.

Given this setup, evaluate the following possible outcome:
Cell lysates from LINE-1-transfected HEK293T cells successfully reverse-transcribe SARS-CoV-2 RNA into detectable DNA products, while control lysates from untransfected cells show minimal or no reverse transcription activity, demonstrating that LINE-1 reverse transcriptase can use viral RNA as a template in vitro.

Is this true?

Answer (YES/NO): YES